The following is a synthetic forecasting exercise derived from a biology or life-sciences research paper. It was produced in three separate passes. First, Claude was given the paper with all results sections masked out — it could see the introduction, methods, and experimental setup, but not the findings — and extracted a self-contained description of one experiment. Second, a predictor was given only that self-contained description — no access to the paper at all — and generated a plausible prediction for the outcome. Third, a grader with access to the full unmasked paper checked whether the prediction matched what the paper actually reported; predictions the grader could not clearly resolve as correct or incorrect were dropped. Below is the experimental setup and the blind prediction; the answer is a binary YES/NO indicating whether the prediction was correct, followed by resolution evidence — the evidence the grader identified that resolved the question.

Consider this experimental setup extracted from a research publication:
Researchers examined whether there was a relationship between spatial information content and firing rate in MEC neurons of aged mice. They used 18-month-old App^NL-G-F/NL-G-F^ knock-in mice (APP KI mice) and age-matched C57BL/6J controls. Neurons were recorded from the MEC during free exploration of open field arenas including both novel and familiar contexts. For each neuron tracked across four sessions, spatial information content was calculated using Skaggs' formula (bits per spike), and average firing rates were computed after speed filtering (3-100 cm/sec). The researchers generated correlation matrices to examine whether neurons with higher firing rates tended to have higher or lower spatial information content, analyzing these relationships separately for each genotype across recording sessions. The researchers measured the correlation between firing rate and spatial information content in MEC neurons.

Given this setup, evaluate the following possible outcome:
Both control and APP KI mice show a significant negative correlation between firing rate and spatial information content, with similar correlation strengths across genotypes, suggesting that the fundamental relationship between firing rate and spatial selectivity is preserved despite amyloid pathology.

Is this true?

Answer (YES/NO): YES